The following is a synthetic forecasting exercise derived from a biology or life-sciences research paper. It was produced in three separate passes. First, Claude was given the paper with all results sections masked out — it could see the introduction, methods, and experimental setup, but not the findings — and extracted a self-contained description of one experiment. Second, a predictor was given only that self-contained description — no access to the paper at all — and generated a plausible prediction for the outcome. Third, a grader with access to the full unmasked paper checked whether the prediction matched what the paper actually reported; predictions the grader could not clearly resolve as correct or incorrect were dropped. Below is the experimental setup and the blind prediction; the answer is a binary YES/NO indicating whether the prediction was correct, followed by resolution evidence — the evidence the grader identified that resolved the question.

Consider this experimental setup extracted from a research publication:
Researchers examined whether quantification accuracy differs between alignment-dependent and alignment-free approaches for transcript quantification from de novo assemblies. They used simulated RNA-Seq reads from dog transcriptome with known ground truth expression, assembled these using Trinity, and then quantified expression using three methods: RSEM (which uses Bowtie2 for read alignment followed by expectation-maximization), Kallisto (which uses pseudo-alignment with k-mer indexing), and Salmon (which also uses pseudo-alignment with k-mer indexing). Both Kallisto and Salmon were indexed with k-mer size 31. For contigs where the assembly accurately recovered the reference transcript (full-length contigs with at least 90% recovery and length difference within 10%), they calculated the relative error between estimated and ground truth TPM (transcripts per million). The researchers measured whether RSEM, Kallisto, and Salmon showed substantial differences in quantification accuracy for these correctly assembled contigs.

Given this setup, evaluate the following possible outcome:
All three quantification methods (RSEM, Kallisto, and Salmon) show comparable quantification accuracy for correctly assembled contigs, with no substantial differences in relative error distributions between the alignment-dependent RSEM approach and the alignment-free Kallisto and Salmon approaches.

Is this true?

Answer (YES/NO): YES